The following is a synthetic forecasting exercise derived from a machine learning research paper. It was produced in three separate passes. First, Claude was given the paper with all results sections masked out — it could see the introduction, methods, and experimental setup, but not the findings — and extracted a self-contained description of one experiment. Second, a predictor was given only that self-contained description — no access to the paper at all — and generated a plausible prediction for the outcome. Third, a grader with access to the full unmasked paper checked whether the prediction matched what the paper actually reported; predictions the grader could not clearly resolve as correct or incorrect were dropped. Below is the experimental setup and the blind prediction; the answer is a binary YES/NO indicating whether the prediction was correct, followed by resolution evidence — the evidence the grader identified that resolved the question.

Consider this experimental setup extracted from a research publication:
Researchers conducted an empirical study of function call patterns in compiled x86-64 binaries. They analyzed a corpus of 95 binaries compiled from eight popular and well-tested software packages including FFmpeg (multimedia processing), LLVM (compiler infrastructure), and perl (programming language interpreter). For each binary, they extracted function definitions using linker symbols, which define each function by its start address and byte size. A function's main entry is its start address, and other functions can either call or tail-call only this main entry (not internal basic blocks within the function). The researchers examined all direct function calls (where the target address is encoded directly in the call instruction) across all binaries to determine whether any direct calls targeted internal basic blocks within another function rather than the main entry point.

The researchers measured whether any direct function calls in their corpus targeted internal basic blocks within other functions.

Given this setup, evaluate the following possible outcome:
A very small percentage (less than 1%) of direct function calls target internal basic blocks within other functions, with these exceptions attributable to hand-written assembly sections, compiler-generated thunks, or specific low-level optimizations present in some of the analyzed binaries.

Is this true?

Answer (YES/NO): NO